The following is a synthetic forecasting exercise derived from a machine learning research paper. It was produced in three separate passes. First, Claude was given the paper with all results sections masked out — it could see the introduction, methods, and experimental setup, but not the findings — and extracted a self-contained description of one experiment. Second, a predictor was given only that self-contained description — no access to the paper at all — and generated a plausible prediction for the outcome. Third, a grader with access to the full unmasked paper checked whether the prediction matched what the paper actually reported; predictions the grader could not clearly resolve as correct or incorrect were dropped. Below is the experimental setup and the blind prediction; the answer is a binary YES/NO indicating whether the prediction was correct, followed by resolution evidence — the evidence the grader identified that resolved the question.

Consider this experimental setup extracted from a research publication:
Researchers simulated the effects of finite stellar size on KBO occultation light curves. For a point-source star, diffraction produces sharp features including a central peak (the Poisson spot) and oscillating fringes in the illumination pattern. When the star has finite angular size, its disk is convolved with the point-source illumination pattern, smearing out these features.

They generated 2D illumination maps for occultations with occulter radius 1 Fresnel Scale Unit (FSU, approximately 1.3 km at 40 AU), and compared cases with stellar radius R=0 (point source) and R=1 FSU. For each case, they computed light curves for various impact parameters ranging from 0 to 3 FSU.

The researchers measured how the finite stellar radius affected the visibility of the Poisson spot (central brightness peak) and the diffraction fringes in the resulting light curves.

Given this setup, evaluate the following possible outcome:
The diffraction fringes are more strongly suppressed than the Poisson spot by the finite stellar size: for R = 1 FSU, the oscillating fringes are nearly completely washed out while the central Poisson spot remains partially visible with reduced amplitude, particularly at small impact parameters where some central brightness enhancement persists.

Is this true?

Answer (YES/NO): NO